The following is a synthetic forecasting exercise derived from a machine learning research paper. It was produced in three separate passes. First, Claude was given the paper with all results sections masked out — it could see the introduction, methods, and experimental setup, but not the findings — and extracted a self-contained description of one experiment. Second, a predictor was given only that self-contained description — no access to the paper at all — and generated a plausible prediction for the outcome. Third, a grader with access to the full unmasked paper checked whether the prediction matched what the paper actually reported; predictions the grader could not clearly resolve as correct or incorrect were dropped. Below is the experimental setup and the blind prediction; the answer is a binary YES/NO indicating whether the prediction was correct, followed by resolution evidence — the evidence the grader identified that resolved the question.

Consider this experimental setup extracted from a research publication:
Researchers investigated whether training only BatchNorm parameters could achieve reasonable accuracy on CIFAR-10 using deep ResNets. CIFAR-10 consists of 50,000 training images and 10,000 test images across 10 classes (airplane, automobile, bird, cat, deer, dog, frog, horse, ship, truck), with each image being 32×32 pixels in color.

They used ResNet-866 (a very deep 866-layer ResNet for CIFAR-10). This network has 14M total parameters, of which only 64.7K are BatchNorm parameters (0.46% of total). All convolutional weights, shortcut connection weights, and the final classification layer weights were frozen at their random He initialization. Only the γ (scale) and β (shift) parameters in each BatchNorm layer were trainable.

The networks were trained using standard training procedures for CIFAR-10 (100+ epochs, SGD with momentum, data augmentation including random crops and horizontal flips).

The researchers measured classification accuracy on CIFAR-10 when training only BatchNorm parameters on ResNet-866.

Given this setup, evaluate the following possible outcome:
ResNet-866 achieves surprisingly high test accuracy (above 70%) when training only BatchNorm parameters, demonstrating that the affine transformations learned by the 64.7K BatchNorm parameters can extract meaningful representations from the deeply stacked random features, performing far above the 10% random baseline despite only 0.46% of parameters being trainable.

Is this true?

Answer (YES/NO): YES